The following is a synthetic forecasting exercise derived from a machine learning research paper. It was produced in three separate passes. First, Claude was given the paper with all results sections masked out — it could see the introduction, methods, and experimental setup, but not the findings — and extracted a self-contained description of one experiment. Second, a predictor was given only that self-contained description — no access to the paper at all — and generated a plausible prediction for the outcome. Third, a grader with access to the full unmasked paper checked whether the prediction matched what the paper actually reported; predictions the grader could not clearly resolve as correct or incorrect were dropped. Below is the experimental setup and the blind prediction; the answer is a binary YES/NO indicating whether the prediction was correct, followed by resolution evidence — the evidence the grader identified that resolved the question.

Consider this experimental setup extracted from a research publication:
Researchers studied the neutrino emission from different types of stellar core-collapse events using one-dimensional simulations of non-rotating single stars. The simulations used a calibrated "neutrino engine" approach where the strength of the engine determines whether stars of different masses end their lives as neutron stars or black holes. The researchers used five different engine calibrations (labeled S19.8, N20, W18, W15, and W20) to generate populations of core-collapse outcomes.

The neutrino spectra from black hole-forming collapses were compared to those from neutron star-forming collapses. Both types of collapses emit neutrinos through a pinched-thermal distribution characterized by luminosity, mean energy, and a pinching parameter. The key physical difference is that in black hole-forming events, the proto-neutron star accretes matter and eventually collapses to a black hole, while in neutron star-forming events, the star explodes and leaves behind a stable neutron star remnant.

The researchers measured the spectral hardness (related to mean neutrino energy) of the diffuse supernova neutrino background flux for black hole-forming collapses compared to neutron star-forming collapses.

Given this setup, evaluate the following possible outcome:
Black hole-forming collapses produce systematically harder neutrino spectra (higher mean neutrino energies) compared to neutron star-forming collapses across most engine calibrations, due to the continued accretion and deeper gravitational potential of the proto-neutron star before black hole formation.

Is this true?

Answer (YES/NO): YES